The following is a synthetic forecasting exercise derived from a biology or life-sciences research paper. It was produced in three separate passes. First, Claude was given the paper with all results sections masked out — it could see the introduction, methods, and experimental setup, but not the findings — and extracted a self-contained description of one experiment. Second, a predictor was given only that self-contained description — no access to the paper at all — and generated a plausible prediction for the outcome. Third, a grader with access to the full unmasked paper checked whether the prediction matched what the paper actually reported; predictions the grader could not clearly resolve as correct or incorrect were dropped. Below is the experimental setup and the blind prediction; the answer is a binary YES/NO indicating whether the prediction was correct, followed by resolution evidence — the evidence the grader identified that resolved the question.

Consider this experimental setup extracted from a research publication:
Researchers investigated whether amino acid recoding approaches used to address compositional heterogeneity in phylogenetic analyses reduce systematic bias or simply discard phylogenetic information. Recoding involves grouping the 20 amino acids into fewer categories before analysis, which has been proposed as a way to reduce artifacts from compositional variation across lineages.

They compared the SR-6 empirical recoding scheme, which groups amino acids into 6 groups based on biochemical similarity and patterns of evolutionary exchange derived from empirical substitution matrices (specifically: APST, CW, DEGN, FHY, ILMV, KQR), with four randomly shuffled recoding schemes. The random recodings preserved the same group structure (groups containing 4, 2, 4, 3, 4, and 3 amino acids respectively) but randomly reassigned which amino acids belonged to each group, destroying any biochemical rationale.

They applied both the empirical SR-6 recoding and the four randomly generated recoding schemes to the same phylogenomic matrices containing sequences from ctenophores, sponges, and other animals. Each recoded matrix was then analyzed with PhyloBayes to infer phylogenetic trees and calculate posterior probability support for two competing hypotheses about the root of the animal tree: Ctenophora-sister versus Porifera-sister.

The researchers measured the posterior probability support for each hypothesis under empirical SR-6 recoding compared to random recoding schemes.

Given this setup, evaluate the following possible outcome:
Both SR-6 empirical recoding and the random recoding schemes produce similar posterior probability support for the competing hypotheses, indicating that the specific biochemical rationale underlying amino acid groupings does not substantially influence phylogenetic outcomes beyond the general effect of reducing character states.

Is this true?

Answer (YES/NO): YES